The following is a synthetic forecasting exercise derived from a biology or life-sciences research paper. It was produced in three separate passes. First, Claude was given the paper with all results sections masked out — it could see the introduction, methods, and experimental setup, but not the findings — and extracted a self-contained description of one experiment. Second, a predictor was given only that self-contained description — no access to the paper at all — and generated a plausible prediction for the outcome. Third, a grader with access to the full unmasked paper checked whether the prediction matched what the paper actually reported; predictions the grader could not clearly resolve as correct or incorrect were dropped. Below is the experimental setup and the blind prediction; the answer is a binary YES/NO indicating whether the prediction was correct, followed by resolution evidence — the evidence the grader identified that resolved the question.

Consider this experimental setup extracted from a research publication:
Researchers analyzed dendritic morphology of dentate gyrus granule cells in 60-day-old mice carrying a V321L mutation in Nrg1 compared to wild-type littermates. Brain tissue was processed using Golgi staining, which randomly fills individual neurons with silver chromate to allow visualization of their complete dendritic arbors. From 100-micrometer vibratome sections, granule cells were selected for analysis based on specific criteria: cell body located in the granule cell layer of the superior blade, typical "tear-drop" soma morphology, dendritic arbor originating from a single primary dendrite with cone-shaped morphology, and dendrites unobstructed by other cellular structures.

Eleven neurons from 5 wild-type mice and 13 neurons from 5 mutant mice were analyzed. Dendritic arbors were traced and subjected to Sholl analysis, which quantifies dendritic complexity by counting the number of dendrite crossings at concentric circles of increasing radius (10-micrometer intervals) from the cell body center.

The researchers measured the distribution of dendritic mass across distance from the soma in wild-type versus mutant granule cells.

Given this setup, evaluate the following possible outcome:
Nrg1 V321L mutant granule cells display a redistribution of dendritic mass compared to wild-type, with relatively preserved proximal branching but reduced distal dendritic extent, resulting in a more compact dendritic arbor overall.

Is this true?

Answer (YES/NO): NO